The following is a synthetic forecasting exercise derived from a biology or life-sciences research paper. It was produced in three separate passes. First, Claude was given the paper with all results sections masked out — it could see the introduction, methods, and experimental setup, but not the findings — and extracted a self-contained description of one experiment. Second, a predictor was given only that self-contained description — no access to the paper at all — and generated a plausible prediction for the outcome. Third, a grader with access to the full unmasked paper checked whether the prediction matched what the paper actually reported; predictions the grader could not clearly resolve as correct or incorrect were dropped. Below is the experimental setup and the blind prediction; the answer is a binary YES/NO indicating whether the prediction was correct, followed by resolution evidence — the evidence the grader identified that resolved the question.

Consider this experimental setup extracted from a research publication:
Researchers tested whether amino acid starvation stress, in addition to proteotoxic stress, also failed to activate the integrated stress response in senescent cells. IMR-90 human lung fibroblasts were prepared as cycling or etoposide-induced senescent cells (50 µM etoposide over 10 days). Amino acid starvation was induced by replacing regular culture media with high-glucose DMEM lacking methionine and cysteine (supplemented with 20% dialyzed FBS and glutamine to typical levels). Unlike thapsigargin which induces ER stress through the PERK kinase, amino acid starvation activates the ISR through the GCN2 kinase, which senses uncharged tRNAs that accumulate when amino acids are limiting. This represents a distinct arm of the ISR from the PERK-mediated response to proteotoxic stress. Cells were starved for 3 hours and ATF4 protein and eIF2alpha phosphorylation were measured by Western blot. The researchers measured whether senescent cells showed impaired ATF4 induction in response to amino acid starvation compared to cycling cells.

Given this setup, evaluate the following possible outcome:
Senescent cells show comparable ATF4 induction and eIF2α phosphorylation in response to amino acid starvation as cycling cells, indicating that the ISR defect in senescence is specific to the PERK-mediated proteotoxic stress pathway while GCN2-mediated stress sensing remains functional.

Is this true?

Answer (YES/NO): NO